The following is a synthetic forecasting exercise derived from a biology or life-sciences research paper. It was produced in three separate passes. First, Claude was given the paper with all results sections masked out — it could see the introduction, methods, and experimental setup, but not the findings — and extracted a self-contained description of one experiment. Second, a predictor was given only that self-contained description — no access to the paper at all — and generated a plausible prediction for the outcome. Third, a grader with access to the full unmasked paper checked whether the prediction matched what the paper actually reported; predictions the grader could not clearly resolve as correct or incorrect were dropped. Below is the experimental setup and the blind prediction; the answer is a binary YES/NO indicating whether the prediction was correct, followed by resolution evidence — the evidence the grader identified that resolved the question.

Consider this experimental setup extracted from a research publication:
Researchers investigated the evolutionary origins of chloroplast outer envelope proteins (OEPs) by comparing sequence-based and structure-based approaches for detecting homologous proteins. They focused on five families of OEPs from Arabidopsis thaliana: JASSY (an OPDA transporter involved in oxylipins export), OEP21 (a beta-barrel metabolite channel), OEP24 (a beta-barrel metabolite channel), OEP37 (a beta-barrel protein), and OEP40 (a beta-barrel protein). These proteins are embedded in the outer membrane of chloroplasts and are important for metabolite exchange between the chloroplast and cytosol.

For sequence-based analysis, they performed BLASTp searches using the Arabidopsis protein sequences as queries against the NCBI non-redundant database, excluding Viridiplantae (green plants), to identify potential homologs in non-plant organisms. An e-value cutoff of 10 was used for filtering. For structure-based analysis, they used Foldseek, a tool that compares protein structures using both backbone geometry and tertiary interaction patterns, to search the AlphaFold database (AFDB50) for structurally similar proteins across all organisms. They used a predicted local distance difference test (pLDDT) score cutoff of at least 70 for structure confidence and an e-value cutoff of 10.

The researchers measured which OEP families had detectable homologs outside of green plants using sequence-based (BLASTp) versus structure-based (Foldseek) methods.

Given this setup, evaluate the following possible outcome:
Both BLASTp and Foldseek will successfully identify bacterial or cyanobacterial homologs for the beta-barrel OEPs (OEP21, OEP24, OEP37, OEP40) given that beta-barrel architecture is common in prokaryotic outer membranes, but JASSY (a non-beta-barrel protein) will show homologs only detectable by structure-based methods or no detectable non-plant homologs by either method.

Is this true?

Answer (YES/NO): NO